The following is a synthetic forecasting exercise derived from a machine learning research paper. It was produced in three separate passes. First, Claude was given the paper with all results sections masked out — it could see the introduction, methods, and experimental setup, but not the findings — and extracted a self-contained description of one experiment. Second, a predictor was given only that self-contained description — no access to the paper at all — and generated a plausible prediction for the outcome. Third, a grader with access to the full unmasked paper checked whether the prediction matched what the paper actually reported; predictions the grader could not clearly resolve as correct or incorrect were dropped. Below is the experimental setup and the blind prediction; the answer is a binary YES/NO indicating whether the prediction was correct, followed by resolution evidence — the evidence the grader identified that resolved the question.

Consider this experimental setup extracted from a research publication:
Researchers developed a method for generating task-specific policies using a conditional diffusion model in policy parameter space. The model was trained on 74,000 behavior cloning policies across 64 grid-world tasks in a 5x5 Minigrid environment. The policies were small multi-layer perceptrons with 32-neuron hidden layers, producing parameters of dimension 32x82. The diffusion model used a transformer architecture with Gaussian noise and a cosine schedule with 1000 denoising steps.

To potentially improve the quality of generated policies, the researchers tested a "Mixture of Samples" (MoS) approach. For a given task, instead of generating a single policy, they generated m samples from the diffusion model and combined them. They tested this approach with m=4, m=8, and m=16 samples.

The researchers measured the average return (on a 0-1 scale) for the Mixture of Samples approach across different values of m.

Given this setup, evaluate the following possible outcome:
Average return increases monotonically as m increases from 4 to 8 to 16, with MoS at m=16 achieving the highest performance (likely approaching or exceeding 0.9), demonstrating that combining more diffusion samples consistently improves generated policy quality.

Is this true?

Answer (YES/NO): YES